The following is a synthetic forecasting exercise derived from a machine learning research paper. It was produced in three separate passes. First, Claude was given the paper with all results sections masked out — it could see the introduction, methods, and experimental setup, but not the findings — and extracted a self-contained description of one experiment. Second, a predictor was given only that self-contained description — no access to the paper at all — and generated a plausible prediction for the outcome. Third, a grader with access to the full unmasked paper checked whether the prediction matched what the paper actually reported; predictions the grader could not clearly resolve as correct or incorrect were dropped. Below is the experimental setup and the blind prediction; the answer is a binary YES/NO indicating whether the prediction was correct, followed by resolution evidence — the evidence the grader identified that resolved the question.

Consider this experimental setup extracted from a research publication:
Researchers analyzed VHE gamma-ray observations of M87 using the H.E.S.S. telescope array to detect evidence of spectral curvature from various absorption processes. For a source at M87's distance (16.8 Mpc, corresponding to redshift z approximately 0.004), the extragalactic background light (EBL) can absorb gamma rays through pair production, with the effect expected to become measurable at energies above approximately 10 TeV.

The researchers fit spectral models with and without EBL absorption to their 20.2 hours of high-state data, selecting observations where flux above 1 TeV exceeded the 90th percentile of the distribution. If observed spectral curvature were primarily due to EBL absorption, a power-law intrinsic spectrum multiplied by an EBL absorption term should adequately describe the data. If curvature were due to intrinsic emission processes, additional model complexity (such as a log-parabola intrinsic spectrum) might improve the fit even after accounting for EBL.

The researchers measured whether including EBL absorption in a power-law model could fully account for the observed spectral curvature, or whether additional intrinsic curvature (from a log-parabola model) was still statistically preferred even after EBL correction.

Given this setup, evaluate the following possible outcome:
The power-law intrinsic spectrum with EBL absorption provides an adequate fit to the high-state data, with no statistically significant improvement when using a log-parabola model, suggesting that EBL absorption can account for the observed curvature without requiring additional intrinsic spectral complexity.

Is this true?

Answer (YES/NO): NO